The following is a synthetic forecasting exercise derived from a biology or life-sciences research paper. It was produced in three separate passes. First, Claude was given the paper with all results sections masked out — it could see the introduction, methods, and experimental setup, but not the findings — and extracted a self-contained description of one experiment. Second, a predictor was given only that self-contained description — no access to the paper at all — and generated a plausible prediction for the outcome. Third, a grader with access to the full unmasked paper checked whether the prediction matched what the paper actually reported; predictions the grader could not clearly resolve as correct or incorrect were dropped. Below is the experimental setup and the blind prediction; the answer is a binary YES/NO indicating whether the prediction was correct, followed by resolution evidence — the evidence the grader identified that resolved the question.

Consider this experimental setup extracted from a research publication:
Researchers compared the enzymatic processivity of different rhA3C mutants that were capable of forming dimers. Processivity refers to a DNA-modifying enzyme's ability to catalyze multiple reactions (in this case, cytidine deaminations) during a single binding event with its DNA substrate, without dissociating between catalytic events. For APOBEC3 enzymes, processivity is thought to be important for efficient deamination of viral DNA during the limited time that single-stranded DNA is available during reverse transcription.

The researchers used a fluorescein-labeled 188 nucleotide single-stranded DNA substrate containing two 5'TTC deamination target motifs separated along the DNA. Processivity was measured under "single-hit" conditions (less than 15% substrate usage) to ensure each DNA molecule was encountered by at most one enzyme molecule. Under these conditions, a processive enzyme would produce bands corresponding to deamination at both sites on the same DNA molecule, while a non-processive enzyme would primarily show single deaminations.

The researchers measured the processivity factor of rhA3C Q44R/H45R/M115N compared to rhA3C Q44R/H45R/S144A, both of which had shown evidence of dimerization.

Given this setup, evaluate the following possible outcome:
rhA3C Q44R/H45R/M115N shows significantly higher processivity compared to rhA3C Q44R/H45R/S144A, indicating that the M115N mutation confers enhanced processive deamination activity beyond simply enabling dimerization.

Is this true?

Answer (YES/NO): YES